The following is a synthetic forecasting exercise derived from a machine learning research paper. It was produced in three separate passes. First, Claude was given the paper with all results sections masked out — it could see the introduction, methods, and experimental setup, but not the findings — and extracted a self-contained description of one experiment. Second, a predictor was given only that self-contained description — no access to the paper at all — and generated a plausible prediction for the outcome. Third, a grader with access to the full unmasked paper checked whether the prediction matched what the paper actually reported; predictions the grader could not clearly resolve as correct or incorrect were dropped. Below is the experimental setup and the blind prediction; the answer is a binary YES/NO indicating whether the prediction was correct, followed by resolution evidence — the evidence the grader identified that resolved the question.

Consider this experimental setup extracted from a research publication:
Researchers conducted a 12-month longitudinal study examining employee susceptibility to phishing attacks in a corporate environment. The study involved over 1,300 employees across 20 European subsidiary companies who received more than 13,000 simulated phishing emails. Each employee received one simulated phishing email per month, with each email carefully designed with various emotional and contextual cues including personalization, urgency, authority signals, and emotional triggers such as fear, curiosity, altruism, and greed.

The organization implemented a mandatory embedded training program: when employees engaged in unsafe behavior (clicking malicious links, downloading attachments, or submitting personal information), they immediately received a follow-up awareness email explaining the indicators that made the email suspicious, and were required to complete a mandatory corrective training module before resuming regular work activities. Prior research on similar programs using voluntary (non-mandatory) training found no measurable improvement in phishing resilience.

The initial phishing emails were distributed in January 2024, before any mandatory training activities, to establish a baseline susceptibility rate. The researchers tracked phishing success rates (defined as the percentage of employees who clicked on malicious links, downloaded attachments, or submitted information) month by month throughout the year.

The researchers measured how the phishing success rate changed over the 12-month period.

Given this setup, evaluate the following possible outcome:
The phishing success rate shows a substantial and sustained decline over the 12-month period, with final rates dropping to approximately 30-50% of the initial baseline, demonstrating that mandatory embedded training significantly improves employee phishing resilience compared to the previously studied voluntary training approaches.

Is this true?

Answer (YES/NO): YES